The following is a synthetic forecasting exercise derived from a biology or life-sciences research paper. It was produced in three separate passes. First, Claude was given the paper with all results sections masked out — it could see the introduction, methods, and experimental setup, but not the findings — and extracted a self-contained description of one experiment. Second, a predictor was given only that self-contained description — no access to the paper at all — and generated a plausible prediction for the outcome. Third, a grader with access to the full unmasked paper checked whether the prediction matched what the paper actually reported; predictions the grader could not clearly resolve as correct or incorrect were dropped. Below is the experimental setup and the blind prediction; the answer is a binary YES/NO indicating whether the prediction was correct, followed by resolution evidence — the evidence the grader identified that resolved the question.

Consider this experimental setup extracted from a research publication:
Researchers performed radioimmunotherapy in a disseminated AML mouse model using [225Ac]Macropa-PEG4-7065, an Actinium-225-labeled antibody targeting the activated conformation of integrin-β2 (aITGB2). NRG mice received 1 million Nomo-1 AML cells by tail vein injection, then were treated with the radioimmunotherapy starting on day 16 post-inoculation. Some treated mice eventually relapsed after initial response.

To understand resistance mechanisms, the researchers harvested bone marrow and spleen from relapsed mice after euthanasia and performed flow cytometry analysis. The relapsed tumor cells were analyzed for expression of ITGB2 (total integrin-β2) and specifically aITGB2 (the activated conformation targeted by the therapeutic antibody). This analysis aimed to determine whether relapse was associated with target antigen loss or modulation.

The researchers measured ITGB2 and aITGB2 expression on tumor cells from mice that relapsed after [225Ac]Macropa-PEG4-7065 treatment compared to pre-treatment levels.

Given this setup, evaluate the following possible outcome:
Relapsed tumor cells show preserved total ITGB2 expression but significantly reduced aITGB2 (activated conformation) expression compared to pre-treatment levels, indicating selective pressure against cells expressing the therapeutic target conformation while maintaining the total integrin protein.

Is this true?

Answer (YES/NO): NO